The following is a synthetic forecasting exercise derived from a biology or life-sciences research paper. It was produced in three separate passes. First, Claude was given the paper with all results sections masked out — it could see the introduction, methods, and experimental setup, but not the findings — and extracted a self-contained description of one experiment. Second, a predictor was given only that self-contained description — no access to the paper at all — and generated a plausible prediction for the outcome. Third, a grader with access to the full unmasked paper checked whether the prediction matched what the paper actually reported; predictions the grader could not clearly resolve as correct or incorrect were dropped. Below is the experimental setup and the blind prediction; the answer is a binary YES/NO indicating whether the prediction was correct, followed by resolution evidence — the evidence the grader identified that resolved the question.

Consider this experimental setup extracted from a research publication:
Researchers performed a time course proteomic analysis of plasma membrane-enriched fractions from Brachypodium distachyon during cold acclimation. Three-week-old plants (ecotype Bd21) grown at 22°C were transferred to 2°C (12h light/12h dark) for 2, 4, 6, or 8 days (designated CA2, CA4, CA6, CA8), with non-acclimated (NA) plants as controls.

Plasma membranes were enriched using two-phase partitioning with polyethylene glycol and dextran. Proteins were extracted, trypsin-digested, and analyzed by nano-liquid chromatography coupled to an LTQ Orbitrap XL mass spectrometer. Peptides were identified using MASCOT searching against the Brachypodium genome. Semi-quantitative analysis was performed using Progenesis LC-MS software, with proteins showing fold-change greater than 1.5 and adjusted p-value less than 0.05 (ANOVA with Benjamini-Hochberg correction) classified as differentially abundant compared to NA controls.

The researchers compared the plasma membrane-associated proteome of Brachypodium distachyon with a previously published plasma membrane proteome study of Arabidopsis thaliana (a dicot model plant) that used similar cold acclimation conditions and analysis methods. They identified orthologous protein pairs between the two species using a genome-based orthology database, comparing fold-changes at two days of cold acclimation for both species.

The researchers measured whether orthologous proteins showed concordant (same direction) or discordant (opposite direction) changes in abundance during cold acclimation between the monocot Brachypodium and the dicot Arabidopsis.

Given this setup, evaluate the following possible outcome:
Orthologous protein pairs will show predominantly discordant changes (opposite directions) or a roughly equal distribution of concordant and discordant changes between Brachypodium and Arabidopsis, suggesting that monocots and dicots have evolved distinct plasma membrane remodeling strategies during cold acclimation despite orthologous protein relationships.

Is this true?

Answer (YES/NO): NO